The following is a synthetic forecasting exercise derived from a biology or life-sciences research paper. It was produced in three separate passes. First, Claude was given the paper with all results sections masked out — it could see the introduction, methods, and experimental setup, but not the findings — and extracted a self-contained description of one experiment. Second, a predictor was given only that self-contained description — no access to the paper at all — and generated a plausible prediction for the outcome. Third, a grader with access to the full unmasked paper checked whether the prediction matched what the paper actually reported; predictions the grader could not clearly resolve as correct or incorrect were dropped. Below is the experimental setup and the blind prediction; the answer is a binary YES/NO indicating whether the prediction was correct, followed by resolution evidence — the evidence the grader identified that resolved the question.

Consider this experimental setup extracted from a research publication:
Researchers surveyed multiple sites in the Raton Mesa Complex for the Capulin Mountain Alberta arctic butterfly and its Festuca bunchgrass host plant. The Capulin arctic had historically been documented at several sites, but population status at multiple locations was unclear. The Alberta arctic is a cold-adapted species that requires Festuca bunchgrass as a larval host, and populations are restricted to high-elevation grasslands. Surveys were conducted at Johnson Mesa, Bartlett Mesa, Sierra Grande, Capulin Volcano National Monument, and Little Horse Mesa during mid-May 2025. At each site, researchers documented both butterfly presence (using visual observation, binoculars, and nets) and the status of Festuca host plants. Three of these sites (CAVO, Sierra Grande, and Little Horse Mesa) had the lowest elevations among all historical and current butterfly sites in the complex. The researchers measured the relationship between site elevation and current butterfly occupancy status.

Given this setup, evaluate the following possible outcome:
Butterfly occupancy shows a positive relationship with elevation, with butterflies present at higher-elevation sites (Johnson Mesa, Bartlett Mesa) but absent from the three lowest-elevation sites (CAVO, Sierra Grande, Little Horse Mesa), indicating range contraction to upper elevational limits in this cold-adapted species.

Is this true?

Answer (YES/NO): YES